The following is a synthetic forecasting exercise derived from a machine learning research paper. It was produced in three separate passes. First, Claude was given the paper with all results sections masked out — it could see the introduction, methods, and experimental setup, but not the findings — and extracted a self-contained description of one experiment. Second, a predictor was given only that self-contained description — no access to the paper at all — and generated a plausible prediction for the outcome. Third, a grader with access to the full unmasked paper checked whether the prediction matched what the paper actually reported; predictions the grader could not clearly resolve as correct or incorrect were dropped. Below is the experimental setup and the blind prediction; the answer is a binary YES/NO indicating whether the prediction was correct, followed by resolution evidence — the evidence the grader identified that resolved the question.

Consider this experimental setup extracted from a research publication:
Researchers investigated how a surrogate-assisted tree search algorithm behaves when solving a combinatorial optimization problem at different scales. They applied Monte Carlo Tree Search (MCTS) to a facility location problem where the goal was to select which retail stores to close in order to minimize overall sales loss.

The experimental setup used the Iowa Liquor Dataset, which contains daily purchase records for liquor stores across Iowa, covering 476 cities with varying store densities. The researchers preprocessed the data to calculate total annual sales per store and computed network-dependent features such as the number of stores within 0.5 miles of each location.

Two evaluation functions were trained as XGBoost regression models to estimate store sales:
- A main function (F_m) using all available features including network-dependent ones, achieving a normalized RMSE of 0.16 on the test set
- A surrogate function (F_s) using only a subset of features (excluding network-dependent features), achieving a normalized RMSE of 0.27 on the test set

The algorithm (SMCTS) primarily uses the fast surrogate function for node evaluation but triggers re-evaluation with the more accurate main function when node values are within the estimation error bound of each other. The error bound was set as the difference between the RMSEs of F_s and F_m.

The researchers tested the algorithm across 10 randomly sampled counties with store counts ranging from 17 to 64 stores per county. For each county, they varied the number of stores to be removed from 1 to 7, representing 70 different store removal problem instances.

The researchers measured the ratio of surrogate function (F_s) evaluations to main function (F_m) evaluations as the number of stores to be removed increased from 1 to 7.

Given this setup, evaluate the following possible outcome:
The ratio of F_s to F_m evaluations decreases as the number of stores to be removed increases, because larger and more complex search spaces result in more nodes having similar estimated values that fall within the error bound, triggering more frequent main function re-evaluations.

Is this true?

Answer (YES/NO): NO